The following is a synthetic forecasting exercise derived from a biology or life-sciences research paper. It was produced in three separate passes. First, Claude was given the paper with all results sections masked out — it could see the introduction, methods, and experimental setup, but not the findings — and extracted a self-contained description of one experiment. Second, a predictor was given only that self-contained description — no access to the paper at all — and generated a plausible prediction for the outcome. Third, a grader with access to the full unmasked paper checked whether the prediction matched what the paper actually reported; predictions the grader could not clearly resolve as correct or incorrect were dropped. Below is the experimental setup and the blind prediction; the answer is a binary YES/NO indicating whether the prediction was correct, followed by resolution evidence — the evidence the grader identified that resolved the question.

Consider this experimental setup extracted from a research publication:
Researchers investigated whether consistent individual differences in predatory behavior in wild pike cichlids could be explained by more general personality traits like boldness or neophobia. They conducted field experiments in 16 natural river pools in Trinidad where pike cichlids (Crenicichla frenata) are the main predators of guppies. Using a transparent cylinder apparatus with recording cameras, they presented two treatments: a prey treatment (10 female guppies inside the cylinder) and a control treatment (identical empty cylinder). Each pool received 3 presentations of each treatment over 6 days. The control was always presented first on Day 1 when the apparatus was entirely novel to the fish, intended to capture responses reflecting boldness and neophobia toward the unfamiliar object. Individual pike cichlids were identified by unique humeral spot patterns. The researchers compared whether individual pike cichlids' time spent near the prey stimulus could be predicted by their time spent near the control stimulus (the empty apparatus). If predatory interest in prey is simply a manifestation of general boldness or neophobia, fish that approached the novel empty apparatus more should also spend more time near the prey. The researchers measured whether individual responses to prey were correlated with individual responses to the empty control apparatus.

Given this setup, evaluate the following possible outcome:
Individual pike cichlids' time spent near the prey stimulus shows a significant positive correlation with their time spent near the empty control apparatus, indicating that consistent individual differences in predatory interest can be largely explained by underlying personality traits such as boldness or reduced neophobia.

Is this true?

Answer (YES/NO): NO